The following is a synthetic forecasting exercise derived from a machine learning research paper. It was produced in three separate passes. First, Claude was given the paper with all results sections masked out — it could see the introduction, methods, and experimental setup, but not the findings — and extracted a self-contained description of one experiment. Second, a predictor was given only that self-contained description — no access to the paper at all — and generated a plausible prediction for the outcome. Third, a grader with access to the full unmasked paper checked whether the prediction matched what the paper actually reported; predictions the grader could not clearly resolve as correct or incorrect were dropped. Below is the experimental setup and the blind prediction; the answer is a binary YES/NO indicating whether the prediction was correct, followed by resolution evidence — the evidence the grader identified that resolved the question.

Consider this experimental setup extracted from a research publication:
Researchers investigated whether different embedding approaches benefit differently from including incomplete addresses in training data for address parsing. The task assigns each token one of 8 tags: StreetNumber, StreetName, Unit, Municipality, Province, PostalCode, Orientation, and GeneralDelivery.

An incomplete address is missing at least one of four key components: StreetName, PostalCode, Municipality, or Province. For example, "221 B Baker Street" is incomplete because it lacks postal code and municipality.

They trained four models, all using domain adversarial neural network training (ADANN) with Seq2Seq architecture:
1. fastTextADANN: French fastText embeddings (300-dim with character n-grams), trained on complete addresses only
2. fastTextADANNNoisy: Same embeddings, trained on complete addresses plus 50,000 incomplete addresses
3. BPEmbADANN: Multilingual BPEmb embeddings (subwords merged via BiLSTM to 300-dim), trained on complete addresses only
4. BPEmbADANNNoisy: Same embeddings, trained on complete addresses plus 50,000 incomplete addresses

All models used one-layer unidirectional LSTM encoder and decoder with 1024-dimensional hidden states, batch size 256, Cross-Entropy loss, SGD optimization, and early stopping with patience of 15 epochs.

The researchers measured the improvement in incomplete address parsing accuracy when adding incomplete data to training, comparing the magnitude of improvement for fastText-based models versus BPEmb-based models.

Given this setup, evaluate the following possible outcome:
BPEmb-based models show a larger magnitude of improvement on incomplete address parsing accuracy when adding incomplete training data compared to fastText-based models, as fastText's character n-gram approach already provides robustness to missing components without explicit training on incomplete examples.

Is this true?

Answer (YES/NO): NO